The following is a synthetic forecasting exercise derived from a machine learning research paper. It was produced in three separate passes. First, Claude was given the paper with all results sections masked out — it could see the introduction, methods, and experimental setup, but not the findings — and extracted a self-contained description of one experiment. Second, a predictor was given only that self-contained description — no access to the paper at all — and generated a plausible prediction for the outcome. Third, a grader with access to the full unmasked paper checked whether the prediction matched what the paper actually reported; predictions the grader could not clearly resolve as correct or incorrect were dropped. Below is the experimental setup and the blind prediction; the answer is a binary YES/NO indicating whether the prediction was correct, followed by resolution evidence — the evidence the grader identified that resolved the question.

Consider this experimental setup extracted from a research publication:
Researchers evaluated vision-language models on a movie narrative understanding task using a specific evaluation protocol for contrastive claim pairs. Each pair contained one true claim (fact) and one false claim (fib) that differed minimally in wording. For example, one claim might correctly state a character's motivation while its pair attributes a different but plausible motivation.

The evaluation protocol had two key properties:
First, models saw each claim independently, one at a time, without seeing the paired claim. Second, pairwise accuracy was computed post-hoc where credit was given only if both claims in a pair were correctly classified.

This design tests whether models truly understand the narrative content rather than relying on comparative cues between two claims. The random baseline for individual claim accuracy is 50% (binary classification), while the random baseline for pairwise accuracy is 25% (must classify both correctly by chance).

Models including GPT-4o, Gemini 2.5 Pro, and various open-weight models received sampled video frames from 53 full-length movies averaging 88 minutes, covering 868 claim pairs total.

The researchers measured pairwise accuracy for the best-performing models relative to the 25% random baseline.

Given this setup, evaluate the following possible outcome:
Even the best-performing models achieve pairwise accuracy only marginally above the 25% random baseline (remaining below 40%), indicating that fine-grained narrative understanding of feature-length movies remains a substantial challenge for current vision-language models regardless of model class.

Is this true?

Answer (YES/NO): NO